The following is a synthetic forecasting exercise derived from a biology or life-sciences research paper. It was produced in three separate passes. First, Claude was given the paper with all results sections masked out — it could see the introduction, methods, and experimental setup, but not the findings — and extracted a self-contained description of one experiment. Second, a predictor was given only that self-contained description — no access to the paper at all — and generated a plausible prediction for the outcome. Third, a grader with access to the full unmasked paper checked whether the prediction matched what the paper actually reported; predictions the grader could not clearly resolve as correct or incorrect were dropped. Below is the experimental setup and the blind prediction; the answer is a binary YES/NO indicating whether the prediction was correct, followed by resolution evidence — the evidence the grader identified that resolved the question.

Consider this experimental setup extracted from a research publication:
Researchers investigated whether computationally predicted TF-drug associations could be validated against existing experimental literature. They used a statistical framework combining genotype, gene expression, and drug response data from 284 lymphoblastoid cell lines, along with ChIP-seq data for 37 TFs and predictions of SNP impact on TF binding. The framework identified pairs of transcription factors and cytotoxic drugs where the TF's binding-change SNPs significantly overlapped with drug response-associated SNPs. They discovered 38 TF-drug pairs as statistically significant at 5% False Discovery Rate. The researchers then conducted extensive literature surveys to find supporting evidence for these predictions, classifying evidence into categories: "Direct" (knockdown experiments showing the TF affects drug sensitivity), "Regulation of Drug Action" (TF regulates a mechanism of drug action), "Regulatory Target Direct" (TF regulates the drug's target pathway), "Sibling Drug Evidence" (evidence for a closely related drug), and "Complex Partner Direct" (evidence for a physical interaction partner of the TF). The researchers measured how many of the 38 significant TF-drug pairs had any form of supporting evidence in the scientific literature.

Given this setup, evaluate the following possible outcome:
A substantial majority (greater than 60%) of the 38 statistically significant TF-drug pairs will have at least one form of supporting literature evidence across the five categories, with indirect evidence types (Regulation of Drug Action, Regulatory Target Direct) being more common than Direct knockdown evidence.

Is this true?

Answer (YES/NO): NO